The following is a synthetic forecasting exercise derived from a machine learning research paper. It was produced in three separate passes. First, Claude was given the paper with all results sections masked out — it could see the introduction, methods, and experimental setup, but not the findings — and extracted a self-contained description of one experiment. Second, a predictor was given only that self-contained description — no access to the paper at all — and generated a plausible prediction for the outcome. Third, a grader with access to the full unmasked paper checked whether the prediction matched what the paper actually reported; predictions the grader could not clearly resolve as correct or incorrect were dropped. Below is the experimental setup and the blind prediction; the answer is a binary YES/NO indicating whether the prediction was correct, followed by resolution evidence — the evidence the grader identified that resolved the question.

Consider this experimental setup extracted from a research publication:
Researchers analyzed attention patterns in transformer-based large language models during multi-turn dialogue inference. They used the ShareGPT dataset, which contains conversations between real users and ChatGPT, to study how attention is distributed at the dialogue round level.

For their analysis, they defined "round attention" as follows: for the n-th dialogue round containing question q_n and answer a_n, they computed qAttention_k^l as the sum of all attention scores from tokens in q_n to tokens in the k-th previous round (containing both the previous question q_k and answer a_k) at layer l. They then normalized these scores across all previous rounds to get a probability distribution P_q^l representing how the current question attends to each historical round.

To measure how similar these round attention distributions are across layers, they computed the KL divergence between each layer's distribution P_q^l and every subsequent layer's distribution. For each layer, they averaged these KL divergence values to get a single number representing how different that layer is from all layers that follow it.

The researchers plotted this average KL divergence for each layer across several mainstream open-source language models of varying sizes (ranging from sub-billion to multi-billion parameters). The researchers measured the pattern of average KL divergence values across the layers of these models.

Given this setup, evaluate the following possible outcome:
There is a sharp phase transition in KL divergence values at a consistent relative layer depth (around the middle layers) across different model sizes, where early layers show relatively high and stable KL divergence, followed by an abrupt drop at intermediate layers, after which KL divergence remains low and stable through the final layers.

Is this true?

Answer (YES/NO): NO